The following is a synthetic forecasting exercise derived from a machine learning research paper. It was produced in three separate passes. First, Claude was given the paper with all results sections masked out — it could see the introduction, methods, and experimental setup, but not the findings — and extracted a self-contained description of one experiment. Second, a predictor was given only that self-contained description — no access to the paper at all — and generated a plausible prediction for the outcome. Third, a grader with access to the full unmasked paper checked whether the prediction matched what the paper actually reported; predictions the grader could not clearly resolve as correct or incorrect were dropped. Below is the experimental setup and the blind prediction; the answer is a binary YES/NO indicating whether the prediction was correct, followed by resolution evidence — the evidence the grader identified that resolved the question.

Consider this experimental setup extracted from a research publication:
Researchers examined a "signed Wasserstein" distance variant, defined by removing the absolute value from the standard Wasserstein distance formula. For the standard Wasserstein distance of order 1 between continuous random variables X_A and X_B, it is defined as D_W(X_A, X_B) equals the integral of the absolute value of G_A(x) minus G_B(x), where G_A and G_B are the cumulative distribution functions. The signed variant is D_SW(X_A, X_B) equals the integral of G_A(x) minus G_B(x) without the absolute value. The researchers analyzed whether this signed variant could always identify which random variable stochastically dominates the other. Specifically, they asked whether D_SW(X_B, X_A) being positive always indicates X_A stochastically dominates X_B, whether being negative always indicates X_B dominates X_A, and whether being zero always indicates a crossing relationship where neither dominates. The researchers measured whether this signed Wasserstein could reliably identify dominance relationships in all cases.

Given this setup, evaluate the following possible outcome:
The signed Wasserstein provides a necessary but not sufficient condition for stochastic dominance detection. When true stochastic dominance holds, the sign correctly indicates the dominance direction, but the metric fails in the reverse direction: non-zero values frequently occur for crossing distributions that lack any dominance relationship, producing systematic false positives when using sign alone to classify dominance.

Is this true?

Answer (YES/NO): YES